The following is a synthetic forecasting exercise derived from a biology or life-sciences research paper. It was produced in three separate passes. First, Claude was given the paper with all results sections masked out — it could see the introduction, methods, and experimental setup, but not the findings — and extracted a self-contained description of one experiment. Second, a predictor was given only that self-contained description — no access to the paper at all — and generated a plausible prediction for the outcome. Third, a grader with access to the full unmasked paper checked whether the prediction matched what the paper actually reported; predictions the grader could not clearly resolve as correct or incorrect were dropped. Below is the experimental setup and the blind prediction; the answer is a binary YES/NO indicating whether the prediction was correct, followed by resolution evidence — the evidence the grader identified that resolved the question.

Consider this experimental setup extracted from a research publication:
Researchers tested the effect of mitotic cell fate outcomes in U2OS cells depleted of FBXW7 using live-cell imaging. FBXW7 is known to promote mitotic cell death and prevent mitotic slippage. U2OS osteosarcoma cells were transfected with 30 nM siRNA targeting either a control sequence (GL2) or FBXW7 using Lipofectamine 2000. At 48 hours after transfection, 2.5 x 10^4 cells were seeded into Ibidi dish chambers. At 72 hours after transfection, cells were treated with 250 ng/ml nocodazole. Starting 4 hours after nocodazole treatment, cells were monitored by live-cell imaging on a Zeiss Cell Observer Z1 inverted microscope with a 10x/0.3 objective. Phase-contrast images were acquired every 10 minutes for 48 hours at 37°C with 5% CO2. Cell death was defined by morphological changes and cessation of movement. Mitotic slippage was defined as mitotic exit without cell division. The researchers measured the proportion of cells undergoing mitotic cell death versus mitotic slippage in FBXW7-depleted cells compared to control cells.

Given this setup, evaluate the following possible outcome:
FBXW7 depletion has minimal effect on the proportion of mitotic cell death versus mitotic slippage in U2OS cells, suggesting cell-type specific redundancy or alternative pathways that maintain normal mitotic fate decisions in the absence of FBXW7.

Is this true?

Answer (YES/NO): NO